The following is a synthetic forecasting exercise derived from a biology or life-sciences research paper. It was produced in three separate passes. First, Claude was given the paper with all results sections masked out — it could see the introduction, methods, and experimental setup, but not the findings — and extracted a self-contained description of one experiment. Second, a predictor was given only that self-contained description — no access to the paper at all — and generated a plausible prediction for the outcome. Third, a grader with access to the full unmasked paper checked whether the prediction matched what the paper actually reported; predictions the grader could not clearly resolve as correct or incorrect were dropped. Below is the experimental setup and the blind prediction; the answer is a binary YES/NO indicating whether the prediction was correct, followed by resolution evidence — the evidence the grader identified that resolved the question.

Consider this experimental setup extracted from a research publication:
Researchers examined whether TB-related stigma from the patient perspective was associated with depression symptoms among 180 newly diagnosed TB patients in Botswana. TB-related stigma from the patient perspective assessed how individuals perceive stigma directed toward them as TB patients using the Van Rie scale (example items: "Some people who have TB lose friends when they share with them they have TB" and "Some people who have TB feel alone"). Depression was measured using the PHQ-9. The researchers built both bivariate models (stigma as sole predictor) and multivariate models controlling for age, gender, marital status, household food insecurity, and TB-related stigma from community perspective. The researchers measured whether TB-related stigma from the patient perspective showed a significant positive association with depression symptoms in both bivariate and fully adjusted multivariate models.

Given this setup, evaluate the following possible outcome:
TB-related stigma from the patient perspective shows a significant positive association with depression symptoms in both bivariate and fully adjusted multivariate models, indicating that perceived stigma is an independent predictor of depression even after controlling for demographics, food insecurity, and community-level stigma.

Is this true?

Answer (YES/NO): NO